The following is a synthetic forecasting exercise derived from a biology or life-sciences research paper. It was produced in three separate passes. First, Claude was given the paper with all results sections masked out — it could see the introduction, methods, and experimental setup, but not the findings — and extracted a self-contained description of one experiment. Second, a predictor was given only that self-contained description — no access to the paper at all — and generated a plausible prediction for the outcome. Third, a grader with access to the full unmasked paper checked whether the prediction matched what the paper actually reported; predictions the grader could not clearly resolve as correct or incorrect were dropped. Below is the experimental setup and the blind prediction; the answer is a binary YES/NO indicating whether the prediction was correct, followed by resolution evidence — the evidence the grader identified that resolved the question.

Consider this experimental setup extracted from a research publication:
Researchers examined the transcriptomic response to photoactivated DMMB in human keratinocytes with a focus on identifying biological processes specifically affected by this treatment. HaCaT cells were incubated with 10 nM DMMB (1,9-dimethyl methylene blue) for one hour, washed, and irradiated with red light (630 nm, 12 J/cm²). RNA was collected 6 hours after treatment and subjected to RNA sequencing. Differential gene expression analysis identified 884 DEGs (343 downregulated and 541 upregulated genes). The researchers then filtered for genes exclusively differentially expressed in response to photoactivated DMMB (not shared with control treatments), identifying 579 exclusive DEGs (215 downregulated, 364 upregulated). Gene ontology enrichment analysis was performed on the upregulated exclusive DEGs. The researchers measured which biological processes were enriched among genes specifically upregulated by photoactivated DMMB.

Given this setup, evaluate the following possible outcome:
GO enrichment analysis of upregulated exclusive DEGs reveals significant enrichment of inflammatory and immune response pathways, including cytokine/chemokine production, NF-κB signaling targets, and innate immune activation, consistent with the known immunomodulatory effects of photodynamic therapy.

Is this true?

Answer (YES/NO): NO